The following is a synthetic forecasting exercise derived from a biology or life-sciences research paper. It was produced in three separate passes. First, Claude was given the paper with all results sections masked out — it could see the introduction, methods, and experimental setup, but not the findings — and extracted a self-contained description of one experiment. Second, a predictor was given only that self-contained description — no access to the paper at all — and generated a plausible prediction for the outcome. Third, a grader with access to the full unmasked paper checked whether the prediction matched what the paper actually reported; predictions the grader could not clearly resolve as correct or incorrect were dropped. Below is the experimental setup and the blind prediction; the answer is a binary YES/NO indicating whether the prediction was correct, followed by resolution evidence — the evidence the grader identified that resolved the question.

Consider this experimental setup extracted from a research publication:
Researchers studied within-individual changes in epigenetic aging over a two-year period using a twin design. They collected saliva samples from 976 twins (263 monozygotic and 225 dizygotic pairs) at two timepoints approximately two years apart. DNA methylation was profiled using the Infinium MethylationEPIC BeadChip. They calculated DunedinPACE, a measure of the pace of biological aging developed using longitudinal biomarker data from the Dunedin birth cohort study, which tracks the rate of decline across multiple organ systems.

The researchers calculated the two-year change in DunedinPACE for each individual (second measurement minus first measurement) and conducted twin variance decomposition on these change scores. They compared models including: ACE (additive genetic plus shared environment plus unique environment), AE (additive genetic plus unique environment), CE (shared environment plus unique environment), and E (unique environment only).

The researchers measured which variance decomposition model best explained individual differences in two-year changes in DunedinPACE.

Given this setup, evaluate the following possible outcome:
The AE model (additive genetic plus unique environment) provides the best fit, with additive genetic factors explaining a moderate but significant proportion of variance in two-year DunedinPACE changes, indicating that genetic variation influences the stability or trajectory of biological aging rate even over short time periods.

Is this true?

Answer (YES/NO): YES